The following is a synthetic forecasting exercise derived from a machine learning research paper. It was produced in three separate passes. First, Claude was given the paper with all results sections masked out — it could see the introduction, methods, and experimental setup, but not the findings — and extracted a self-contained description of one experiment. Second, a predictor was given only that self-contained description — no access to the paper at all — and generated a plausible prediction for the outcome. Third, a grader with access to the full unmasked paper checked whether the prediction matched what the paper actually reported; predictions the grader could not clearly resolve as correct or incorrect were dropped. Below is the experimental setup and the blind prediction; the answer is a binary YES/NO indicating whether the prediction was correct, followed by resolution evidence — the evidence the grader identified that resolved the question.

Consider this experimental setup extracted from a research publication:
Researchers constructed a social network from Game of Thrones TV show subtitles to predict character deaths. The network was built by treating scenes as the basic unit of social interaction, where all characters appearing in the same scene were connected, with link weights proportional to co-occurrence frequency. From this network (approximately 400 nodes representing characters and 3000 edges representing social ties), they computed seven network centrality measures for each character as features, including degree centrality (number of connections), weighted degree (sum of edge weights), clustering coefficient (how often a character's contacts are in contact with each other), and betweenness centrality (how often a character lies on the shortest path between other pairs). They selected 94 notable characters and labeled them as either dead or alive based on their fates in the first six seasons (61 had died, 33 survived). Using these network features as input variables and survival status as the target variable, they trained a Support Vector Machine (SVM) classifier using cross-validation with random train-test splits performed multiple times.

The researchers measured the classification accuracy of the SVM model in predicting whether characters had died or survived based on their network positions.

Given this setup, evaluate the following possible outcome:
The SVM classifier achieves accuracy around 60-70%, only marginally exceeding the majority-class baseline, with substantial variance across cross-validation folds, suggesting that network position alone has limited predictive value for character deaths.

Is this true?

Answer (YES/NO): NO